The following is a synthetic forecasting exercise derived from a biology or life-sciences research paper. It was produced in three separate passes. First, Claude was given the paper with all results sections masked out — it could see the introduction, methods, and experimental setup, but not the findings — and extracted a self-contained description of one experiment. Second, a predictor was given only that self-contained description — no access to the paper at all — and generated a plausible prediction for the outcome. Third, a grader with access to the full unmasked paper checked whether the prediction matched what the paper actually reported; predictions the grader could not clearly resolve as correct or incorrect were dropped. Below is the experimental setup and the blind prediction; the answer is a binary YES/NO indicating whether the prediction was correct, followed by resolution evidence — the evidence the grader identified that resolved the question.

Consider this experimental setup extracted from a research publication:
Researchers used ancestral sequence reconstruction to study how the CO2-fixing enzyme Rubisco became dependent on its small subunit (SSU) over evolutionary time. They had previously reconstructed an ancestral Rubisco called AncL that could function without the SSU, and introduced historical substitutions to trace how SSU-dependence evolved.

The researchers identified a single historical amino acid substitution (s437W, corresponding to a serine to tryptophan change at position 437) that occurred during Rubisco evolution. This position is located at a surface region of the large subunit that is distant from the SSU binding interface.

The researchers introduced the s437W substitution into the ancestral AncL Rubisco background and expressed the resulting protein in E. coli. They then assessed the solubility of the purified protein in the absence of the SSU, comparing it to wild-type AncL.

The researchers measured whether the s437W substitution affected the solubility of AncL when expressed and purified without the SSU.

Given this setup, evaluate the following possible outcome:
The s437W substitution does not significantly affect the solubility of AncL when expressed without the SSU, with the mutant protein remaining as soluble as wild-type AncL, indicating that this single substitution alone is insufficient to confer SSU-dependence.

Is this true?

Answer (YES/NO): NO